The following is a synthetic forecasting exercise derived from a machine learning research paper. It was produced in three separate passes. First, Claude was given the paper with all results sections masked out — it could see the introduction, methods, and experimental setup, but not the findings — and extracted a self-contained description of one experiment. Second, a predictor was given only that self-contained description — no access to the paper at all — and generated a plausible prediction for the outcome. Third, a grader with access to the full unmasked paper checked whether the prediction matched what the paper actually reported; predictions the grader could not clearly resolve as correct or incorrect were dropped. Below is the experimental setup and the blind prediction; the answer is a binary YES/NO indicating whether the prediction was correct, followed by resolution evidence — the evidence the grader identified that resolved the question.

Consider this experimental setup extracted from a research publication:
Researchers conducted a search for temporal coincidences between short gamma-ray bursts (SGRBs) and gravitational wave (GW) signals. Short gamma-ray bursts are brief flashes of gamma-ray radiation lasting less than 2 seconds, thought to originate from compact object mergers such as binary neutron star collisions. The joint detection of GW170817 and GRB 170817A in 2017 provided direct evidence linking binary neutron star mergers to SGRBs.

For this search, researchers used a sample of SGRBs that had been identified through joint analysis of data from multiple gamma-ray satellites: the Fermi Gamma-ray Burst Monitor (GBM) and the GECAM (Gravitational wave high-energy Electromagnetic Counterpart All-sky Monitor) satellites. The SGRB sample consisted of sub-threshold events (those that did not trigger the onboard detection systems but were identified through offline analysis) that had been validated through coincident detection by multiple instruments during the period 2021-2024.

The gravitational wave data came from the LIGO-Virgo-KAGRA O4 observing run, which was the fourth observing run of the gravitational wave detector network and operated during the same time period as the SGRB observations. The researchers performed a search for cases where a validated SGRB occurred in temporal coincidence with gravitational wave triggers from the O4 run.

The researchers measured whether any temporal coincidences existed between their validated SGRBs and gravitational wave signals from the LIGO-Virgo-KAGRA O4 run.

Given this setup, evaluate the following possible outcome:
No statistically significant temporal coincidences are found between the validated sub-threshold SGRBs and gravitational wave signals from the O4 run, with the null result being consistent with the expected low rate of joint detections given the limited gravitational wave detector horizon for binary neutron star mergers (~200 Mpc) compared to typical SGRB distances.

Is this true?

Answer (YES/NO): YES